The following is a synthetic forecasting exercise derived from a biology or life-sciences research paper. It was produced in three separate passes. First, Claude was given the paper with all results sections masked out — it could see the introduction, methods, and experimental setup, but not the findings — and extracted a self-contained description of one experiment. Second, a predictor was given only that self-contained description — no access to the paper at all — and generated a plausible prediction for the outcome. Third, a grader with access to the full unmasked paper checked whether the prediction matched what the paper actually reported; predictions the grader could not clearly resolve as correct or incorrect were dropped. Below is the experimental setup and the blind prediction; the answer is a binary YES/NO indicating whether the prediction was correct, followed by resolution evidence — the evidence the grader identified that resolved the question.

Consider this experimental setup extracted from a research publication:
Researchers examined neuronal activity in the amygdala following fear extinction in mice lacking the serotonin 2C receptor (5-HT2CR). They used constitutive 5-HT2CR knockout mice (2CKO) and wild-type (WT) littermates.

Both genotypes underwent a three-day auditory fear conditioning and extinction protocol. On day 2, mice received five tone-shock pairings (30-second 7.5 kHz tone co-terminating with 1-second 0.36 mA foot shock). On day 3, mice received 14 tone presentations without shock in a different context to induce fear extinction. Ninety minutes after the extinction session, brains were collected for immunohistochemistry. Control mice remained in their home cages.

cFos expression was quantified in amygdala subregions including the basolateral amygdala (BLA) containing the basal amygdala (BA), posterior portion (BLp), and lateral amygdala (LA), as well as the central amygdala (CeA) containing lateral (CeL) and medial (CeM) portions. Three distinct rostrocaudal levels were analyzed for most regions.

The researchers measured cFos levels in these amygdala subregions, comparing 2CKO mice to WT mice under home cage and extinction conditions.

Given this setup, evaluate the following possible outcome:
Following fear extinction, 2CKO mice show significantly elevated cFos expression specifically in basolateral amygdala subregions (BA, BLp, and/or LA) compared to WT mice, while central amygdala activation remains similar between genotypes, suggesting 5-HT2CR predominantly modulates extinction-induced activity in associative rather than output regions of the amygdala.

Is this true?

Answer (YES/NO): NO